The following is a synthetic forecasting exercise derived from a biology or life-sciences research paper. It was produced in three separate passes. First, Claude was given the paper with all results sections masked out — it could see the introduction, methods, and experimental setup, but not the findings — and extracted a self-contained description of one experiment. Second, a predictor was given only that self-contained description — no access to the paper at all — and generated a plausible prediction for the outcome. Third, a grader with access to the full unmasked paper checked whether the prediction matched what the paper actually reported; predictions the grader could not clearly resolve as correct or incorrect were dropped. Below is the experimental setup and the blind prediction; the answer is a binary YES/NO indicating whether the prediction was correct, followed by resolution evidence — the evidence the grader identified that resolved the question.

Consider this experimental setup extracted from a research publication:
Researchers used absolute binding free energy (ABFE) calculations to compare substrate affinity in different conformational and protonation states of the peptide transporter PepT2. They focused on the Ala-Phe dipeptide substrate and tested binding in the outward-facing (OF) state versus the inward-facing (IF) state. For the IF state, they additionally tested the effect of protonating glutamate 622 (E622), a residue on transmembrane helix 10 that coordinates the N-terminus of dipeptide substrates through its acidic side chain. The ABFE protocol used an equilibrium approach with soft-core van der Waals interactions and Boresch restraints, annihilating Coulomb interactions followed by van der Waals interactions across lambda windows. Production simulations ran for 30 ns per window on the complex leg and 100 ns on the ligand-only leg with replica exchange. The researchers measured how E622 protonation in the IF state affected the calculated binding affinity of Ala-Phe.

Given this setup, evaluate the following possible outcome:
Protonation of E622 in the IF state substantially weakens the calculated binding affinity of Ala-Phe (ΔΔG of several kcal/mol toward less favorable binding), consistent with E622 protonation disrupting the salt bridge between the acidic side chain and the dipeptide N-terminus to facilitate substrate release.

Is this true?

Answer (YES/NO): YES